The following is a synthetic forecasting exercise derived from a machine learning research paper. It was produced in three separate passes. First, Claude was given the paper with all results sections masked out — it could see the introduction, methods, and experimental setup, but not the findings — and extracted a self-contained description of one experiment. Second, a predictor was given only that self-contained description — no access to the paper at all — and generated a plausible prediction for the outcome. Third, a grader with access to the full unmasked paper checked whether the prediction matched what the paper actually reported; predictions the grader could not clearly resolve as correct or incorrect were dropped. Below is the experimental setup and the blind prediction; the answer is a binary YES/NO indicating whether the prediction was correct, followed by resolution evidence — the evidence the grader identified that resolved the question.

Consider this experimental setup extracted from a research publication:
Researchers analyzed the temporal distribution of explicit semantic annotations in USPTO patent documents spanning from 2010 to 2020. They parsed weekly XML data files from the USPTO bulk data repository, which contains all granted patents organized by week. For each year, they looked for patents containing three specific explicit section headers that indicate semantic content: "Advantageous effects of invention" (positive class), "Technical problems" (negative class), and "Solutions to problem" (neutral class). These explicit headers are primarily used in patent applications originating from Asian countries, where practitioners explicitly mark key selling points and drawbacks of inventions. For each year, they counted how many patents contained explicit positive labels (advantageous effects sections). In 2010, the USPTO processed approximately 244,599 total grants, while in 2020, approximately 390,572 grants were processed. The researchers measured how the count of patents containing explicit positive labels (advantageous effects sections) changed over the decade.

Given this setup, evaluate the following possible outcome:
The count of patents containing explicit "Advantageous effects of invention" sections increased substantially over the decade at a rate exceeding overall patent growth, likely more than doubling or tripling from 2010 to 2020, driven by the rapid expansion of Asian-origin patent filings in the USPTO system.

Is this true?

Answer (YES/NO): NO